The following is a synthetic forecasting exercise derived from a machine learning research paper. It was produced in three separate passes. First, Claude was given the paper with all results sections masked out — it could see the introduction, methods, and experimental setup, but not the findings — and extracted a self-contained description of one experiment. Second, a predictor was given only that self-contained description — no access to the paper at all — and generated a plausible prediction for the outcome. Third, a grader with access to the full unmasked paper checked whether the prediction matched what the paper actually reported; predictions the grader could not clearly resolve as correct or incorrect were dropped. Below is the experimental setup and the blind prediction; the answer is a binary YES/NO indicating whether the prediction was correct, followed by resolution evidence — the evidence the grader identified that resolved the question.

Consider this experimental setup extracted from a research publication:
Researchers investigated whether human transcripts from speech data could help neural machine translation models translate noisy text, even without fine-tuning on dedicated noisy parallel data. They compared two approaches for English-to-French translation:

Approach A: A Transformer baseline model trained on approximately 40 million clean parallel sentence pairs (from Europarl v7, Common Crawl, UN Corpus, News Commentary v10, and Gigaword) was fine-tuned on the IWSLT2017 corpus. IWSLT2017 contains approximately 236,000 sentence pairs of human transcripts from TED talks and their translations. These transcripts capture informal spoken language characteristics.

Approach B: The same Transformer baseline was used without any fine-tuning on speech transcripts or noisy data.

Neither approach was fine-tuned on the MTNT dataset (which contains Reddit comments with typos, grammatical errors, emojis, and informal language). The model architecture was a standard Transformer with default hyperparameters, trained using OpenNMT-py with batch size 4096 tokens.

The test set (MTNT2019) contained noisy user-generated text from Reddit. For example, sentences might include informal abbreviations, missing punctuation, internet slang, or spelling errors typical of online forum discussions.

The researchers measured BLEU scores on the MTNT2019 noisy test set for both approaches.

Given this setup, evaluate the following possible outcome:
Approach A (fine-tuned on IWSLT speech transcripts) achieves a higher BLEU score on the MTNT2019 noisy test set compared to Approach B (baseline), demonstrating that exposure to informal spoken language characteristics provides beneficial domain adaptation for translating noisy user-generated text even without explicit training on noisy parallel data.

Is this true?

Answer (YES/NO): YES